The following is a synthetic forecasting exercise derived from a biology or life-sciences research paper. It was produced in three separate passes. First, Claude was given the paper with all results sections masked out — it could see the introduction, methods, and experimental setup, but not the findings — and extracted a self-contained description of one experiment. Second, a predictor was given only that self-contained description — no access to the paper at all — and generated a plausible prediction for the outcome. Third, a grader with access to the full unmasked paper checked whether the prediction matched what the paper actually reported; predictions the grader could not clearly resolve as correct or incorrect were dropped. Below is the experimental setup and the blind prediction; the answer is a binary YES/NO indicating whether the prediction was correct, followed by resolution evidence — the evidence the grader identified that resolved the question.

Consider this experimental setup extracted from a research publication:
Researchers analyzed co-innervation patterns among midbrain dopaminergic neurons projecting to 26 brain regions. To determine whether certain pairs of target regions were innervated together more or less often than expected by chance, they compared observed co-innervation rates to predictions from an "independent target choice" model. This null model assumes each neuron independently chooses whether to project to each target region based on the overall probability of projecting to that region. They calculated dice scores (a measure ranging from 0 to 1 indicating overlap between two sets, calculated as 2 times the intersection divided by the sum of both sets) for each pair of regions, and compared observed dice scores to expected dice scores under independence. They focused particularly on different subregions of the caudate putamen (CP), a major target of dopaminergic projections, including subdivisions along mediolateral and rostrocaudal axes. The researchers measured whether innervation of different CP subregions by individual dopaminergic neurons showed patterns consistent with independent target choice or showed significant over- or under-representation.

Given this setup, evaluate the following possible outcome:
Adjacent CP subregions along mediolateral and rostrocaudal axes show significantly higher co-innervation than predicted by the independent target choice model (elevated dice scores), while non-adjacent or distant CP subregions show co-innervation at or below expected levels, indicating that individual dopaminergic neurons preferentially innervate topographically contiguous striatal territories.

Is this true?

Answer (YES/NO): NO